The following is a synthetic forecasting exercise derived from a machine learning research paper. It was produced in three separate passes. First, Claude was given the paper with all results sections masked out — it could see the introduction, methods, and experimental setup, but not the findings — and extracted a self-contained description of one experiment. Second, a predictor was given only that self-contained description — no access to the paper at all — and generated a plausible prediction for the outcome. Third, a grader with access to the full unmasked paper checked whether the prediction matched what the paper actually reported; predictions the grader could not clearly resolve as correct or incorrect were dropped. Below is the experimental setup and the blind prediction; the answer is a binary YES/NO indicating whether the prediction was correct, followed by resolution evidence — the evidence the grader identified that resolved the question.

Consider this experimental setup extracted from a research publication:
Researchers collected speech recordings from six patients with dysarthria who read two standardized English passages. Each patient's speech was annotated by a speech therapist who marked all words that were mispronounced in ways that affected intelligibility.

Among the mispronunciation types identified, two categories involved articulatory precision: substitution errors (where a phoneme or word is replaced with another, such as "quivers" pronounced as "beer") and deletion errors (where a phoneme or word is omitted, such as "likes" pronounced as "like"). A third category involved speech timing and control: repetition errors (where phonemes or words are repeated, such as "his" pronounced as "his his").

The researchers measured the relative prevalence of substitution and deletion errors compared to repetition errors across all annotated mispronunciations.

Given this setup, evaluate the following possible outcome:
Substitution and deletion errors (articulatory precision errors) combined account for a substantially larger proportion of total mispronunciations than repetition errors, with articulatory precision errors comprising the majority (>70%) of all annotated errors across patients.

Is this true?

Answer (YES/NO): NO